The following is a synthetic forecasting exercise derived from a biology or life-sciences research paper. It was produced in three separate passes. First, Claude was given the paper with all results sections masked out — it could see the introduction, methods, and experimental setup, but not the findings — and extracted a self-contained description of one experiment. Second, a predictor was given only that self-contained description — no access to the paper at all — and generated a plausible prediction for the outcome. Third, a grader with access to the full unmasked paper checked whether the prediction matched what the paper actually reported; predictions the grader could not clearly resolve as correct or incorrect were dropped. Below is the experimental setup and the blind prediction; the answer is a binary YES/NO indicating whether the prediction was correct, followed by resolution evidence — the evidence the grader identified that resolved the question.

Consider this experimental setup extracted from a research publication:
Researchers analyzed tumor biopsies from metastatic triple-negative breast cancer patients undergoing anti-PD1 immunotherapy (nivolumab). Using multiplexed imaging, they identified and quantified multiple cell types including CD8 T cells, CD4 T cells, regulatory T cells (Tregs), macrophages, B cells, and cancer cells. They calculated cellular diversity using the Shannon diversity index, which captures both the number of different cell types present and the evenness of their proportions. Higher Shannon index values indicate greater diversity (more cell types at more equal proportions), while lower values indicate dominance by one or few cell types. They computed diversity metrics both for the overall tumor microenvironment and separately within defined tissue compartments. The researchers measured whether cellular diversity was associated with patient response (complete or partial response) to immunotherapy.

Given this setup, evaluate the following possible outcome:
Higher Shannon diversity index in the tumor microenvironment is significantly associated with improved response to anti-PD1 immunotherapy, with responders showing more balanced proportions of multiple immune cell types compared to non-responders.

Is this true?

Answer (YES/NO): YES